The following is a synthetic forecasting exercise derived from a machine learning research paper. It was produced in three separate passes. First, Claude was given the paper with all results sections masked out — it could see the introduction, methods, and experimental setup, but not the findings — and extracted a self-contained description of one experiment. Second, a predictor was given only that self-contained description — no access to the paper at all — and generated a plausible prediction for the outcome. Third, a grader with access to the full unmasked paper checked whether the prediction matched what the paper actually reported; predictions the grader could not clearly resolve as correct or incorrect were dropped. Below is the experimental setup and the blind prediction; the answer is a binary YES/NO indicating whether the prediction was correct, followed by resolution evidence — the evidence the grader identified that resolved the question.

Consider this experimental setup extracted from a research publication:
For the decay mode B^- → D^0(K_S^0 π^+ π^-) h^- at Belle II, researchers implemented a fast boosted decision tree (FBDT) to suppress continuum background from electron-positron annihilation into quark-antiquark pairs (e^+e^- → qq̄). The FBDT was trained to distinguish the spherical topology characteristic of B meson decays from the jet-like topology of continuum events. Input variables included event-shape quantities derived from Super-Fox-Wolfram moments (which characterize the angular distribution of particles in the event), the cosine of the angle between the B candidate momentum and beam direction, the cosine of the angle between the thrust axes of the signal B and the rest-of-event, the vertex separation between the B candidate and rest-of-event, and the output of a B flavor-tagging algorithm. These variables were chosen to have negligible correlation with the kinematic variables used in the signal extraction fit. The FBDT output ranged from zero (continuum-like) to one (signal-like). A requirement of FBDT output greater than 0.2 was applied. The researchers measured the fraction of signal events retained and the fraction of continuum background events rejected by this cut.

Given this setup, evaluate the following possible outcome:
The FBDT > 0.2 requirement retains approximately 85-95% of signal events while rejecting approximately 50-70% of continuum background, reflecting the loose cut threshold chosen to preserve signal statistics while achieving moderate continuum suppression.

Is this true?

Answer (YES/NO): NO